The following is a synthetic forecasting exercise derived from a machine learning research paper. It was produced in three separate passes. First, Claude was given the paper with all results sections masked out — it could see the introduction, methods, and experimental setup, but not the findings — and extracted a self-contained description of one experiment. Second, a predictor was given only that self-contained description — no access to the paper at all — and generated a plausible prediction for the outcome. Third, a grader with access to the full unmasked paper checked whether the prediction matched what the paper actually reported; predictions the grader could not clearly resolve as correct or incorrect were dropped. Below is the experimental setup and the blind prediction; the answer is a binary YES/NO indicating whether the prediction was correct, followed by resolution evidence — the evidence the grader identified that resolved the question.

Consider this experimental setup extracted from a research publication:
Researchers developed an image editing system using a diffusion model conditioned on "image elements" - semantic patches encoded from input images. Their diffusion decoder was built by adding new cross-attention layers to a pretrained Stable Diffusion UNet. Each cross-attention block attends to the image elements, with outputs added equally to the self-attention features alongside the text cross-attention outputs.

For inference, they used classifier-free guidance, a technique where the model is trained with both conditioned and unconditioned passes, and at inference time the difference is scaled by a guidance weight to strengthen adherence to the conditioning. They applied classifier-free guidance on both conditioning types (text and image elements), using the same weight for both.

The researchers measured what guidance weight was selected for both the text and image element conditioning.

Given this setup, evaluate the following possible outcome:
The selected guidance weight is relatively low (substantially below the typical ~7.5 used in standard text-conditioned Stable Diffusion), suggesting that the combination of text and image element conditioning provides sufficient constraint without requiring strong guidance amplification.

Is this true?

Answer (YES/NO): YES